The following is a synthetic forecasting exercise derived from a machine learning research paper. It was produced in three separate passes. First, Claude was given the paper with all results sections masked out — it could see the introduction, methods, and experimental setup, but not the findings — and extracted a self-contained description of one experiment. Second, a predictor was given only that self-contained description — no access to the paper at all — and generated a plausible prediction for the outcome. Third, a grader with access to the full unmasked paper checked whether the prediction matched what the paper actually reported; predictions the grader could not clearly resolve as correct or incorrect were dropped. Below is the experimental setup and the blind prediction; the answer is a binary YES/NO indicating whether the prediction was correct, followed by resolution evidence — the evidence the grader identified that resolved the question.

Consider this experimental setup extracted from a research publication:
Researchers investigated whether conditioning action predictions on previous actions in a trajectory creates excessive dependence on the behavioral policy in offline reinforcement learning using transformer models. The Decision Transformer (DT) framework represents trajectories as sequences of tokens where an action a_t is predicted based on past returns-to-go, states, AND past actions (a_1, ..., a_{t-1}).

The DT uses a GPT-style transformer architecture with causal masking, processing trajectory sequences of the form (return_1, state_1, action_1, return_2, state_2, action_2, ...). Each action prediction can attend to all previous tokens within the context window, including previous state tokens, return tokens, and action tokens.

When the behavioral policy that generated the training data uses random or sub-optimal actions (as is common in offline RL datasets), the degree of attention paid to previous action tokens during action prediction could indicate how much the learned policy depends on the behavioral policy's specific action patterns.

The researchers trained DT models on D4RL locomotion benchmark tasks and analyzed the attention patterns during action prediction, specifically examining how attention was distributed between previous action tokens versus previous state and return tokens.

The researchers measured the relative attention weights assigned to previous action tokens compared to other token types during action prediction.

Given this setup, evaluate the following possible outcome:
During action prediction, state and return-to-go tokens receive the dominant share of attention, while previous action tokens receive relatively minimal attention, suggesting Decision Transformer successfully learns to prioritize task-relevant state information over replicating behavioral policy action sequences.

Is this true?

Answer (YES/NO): NO